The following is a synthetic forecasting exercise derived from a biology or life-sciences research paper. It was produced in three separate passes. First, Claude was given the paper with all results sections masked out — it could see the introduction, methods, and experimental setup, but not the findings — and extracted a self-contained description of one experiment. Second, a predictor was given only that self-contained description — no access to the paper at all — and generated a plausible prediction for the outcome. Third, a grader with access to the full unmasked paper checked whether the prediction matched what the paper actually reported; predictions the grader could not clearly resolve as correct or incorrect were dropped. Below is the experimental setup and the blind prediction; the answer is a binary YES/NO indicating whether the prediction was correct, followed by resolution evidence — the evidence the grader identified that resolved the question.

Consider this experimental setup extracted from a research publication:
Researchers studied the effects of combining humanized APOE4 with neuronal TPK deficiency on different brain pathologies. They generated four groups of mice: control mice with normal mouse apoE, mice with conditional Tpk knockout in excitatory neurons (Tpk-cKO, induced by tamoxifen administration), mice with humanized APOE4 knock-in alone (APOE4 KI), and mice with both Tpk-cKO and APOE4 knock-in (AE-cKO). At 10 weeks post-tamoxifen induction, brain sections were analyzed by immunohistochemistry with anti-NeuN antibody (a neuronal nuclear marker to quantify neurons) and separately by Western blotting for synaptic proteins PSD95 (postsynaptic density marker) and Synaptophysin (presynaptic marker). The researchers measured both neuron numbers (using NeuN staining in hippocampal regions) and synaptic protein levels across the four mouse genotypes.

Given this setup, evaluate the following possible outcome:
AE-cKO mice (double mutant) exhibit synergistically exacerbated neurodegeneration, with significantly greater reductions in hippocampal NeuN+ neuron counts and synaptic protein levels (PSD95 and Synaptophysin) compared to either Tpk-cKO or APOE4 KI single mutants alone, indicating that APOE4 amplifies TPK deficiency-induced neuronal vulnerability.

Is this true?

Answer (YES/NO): NO